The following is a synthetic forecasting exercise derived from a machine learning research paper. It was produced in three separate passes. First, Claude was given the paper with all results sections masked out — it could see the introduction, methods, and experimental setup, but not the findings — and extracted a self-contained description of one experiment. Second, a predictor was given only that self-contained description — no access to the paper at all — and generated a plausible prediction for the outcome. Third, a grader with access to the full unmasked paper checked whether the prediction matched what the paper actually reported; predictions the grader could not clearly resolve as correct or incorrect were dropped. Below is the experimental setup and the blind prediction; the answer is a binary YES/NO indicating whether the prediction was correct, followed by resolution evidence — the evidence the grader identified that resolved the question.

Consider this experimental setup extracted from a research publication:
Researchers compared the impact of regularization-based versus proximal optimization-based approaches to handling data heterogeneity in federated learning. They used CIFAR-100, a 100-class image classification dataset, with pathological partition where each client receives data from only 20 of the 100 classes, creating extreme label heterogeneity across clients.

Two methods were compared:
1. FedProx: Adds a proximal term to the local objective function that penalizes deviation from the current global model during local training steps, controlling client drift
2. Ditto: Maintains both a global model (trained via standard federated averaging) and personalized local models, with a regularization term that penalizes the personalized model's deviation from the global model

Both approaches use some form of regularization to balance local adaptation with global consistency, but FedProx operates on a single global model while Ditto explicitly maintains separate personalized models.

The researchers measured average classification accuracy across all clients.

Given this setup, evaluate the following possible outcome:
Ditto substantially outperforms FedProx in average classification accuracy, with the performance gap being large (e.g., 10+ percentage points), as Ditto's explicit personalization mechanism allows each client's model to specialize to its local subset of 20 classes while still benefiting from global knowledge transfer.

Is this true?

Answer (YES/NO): YES